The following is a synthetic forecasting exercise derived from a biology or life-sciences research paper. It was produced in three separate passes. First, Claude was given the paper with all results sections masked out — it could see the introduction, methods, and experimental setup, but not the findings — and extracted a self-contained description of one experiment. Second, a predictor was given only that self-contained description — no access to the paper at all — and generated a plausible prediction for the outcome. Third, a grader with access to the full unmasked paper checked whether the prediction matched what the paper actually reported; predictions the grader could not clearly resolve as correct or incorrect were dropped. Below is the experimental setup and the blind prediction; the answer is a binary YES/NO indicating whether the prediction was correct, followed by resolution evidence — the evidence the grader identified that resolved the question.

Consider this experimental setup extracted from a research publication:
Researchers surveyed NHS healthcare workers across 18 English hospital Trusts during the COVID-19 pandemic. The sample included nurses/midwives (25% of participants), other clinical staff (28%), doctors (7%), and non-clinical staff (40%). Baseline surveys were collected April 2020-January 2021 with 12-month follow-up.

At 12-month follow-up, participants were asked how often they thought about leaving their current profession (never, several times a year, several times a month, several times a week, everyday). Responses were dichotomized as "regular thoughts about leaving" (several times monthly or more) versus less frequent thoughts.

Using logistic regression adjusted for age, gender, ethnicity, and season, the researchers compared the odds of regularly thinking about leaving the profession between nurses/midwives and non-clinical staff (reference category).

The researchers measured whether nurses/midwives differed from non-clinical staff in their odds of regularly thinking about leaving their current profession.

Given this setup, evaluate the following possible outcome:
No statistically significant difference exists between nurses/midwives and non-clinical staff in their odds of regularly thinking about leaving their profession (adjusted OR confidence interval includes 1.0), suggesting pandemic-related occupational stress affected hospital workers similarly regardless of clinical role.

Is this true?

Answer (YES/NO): NO